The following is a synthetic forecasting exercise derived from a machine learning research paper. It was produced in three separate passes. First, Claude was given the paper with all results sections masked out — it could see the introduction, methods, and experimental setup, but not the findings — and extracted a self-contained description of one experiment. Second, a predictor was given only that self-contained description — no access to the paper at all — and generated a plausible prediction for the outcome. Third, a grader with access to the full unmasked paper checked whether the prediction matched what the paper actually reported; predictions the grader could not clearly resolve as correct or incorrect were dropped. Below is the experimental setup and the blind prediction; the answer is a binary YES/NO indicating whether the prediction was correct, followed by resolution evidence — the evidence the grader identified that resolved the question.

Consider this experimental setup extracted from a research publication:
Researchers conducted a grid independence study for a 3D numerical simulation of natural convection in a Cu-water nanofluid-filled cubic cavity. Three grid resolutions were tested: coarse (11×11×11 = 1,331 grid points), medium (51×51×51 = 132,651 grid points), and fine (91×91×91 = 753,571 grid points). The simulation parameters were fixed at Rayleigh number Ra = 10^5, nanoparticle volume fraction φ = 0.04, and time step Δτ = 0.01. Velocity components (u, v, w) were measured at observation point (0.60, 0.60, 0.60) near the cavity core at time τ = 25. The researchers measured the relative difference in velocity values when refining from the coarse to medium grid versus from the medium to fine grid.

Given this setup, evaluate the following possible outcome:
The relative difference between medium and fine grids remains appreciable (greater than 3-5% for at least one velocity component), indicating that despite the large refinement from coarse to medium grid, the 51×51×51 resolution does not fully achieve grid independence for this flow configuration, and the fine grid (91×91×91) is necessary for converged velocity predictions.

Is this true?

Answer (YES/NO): NO